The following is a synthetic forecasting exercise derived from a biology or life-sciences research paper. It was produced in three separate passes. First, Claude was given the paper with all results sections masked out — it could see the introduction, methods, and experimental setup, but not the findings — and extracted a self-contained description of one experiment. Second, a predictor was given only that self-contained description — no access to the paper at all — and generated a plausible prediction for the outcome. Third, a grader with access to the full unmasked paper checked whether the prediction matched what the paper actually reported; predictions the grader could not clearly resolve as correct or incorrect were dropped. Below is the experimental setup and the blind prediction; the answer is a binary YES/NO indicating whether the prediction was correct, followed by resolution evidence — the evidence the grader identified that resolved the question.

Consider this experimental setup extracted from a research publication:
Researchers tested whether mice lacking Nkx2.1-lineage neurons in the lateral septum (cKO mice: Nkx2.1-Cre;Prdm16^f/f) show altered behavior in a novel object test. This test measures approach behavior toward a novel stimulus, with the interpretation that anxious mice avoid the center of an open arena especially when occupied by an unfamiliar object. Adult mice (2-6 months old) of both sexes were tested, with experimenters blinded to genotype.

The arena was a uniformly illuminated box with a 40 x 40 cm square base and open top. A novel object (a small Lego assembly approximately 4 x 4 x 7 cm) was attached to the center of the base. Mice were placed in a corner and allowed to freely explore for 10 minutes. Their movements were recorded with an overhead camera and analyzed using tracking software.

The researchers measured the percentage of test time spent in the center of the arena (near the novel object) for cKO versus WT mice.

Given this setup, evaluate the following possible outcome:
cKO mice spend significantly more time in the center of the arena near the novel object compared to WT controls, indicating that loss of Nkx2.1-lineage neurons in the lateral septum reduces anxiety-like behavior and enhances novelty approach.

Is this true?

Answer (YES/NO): NO